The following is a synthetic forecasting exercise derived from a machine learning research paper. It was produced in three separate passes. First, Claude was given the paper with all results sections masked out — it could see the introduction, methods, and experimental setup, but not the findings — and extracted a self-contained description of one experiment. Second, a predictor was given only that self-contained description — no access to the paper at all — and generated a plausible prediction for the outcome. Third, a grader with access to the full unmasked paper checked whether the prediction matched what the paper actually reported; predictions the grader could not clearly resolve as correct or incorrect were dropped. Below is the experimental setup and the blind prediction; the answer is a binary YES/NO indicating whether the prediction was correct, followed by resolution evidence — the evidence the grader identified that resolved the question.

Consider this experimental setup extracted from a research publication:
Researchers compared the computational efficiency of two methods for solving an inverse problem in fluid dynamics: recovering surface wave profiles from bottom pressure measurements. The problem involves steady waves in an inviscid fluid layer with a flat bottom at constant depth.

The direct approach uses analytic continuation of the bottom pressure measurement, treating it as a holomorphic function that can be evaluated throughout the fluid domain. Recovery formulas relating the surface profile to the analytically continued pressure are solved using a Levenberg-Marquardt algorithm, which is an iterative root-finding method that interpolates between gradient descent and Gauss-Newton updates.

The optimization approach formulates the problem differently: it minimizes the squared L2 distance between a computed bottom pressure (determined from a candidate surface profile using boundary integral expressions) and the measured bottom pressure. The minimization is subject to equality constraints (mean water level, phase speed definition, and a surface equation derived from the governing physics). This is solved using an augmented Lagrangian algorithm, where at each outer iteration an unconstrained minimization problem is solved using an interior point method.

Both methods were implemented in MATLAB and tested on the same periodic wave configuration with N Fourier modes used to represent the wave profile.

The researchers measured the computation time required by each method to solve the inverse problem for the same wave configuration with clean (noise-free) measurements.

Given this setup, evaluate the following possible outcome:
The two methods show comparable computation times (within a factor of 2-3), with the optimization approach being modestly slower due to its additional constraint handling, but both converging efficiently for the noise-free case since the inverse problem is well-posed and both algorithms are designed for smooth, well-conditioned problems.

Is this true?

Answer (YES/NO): NO